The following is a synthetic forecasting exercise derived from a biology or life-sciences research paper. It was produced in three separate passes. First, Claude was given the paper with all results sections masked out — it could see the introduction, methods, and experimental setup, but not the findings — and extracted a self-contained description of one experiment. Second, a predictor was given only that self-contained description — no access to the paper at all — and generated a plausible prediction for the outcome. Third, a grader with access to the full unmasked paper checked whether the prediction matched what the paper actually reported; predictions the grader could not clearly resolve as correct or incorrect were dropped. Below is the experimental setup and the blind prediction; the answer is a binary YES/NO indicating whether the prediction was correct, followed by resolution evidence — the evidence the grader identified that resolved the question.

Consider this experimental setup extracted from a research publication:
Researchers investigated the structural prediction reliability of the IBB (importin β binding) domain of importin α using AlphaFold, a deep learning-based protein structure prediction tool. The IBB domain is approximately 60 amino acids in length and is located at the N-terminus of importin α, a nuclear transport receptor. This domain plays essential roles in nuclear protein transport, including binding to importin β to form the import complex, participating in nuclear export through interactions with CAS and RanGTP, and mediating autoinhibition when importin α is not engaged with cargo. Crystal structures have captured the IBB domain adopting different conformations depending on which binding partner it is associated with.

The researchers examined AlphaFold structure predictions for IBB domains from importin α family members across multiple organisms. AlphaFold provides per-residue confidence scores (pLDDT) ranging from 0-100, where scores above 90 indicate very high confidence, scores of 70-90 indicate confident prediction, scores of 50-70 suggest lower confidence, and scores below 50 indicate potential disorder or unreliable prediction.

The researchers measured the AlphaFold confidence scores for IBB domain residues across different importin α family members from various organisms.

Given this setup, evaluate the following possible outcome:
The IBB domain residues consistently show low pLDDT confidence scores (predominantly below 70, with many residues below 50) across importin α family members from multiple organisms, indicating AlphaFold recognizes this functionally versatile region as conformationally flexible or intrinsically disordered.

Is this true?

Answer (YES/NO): YES